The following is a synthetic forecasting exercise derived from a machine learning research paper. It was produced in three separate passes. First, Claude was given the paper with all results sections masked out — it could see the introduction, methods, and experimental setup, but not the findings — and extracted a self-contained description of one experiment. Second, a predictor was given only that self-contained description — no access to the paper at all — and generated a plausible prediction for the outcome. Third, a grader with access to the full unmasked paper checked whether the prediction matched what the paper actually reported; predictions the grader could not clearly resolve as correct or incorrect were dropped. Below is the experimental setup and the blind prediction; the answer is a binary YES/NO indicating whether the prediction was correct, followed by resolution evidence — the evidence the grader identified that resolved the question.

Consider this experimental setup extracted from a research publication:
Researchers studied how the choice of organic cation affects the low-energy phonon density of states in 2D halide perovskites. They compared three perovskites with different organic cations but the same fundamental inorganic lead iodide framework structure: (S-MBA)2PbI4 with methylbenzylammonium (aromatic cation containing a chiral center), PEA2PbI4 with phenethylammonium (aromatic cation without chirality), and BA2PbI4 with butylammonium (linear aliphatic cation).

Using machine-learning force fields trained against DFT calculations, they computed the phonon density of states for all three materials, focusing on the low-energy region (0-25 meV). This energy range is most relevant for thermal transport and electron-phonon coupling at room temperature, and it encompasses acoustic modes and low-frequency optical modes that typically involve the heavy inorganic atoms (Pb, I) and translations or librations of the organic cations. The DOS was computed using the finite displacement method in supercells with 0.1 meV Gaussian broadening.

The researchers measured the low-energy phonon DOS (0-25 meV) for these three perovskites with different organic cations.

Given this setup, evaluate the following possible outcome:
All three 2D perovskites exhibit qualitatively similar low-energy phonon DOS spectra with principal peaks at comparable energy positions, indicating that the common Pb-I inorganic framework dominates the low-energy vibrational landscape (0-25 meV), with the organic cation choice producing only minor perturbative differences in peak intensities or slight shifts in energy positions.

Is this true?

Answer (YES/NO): NO